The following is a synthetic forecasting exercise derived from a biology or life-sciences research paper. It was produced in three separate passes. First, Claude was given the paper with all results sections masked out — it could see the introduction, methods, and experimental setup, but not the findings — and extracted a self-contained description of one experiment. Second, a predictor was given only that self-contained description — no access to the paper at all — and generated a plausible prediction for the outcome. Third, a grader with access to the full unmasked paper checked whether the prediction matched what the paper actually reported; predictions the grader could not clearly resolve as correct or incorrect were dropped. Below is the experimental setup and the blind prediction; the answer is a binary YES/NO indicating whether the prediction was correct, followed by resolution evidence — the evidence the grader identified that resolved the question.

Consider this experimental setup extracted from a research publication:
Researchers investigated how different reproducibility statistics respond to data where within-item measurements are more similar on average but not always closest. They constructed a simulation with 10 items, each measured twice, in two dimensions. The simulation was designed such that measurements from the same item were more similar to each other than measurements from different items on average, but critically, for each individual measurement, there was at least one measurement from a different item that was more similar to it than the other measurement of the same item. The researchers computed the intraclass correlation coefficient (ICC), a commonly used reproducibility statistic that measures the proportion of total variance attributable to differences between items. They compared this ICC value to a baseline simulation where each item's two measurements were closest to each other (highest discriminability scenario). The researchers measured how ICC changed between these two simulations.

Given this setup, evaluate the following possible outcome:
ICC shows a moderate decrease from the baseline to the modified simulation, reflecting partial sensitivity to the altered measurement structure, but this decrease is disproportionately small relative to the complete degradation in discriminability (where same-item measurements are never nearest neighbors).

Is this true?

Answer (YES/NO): NO